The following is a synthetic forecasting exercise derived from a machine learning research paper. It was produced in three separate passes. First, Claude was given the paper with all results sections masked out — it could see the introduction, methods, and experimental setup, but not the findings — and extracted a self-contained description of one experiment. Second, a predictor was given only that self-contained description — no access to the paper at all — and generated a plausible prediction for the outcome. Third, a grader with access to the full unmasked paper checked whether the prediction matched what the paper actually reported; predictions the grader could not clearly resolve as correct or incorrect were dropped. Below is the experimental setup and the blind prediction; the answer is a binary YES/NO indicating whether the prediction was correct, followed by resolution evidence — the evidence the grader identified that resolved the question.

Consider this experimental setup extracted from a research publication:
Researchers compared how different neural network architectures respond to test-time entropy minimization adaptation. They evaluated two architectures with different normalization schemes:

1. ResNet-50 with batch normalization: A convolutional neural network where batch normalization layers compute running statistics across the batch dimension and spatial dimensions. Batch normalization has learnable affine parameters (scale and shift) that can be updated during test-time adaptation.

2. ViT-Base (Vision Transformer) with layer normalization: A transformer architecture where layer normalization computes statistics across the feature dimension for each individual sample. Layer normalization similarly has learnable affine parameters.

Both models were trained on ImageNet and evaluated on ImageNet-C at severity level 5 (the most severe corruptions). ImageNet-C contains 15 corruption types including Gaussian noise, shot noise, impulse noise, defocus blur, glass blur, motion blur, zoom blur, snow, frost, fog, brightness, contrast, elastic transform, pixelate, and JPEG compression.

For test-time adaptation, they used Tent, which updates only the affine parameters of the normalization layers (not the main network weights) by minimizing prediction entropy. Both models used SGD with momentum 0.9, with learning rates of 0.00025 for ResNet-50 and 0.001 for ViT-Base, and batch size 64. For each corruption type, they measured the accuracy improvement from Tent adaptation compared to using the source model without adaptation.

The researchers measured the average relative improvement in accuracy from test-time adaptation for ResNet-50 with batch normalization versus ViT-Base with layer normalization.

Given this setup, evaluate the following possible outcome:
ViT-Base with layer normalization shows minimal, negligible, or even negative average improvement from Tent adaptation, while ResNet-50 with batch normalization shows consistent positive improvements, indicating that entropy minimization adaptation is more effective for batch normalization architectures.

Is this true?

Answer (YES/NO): NO